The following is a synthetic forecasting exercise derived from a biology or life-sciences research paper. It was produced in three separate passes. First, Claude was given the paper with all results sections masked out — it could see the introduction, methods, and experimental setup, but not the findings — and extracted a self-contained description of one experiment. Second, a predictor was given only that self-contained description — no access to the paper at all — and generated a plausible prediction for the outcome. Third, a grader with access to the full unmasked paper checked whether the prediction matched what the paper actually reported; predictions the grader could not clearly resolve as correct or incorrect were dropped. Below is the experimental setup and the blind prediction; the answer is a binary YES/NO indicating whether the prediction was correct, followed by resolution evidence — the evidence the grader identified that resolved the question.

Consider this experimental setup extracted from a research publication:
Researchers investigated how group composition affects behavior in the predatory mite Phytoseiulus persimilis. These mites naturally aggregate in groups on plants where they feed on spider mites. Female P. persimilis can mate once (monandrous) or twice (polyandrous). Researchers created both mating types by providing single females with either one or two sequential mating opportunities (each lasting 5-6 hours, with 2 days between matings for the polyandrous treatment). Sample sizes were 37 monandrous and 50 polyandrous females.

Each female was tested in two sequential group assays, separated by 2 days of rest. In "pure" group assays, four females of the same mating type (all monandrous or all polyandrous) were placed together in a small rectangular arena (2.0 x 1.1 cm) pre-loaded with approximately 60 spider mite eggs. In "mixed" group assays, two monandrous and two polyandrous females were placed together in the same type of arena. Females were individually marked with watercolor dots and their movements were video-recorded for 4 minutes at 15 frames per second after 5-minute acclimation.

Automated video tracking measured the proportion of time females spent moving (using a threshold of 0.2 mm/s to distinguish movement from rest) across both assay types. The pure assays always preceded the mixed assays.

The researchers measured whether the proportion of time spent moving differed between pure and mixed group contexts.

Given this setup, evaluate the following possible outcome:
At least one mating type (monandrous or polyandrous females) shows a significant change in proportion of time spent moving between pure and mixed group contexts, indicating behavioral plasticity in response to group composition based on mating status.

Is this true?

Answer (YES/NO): YES